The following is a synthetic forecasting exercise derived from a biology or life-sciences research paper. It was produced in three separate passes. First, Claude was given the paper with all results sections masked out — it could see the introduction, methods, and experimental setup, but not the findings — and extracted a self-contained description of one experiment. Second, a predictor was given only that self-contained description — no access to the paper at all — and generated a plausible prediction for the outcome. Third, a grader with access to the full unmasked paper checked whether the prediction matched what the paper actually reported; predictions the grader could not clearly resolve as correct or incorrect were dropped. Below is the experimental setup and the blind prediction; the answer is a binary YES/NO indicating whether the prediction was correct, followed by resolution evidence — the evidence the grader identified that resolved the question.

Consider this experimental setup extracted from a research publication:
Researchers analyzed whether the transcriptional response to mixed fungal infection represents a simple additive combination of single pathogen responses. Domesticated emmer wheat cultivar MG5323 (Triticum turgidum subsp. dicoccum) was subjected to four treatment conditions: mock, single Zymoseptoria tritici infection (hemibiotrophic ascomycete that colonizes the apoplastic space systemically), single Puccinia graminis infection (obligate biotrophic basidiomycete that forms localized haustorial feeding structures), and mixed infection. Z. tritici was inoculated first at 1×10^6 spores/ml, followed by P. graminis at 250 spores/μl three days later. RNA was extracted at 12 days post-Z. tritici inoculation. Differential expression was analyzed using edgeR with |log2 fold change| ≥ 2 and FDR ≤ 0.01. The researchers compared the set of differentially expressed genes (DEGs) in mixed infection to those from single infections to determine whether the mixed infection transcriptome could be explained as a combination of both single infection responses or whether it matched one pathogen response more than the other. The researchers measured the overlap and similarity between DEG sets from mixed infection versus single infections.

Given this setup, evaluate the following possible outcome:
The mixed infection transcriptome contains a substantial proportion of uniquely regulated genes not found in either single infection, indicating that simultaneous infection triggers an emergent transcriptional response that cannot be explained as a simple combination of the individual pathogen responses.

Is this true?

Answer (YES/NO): NO